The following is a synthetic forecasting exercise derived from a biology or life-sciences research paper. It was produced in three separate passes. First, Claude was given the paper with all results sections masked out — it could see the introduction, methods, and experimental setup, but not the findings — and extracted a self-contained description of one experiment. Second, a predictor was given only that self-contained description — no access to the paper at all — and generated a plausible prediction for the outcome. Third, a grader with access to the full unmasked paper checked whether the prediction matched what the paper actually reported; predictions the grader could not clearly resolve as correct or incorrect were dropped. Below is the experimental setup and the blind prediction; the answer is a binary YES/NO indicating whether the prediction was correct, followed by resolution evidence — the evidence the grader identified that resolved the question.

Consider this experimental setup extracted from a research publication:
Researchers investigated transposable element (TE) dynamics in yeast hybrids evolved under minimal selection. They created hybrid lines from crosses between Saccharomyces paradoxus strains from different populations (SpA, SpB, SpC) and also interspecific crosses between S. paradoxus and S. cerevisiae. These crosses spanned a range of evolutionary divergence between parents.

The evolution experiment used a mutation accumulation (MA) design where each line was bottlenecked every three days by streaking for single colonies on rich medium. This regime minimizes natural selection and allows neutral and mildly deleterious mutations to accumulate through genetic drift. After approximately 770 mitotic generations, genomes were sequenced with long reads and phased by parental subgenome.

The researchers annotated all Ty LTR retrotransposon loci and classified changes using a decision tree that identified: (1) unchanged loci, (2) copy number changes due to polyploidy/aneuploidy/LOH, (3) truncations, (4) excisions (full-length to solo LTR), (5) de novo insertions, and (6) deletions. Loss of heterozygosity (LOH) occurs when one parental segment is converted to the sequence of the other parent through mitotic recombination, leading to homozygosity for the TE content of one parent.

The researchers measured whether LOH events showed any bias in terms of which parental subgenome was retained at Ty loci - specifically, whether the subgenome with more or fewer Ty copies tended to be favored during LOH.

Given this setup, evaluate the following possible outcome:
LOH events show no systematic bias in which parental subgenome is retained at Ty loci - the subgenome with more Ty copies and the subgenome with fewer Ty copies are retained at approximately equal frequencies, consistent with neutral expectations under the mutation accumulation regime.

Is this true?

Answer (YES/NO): YES